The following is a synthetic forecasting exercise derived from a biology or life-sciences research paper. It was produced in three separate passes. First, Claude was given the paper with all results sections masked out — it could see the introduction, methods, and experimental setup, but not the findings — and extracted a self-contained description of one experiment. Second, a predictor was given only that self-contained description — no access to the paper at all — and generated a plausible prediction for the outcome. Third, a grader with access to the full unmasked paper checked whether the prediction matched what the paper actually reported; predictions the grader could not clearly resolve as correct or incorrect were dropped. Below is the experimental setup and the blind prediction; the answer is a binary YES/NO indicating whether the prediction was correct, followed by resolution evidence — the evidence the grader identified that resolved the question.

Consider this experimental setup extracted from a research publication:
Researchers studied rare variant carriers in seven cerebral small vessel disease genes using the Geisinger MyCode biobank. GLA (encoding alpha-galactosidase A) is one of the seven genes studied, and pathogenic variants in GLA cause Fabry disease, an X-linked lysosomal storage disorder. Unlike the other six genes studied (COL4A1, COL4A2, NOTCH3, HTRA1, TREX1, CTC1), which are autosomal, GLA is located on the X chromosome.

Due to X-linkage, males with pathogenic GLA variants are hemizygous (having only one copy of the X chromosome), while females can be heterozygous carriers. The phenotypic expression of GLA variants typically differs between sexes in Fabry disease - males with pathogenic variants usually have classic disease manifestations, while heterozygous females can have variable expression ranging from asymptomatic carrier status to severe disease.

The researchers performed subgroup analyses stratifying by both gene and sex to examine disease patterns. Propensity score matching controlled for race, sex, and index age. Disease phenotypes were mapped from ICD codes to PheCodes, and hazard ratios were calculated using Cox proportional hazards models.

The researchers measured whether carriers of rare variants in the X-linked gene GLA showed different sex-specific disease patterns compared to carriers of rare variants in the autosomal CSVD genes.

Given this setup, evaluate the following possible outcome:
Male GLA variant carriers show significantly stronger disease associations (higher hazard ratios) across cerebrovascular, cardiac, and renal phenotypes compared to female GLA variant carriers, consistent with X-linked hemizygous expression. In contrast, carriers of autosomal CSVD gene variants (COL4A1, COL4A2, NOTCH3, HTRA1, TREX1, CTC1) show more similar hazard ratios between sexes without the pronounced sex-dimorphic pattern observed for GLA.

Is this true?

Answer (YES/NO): NO